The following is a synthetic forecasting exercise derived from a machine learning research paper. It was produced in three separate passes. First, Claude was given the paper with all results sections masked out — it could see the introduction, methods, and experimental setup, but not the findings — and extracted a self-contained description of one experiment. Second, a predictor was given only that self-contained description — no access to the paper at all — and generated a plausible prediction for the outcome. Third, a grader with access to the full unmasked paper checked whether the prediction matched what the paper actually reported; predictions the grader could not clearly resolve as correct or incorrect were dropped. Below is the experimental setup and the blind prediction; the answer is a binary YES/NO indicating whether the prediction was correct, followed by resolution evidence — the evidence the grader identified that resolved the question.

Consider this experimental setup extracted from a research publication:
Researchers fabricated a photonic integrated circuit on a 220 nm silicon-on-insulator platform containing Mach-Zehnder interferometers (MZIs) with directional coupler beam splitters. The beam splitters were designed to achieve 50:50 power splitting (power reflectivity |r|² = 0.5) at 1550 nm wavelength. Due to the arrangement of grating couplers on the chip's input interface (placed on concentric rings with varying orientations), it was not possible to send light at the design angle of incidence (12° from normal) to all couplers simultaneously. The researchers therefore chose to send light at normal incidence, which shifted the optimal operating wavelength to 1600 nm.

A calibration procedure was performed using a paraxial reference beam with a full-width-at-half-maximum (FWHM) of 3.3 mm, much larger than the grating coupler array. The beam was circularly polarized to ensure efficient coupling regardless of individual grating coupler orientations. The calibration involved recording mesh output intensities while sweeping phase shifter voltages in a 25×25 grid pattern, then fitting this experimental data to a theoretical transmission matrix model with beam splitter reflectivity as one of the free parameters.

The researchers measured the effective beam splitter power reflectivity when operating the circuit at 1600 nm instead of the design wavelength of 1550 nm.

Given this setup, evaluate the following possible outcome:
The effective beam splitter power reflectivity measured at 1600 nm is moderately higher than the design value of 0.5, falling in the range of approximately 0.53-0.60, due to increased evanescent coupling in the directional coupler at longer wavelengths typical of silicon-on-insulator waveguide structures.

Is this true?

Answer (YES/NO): NO